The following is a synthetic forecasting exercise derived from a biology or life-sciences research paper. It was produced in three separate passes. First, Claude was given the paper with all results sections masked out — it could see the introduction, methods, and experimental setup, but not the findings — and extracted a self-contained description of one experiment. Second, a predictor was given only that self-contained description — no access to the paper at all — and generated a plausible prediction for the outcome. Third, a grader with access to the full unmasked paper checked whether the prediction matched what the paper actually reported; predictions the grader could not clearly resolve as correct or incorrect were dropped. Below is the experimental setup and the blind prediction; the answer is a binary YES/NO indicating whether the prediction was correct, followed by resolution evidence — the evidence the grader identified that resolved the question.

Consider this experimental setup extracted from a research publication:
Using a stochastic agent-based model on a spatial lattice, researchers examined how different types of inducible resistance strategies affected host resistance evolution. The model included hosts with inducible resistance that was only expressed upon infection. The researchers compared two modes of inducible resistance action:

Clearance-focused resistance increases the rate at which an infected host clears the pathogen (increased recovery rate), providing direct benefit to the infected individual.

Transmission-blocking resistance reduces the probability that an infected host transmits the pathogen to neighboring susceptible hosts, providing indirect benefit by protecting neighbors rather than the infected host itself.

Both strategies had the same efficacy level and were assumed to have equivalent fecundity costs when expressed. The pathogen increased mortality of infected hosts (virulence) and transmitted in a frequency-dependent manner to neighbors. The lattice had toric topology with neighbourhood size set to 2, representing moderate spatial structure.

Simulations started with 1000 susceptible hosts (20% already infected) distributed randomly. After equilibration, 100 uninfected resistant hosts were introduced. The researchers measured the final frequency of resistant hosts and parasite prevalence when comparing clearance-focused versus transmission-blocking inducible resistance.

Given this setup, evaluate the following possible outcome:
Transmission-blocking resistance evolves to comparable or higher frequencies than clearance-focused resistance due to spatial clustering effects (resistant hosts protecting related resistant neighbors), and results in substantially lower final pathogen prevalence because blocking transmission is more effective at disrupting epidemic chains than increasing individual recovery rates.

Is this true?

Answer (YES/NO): NO